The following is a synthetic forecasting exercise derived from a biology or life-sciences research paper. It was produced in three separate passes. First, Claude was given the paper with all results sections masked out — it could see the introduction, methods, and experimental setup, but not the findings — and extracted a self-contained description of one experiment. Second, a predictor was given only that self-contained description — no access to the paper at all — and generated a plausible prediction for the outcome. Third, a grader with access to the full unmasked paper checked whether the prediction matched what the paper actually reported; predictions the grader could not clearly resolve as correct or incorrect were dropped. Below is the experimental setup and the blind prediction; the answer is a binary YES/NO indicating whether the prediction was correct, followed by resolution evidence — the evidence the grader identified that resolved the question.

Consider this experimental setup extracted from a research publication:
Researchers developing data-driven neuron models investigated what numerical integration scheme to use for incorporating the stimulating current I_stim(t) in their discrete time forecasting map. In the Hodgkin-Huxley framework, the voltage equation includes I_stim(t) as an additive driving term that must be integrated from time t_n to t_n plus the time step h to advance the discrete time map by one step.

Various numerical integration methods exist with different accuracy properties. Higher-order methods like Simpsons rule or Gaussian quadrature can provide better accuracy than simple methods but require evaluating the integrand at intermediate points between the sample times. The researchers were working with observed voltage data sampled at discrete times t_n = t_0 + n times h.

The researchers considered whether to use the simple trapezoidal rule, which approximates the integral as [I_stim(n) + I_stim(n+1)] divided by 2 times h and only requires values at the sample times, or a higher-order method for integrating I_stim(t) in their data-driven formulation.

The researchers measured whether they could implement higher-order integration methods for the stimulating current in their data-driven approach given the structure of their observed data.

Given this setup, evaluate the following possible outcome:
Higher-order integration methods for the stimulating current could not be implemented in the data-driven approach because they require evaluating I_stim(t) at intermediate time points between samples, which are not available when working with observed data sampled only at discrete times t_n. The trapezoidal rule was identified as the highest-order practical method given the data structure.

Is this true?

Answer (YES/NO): YES